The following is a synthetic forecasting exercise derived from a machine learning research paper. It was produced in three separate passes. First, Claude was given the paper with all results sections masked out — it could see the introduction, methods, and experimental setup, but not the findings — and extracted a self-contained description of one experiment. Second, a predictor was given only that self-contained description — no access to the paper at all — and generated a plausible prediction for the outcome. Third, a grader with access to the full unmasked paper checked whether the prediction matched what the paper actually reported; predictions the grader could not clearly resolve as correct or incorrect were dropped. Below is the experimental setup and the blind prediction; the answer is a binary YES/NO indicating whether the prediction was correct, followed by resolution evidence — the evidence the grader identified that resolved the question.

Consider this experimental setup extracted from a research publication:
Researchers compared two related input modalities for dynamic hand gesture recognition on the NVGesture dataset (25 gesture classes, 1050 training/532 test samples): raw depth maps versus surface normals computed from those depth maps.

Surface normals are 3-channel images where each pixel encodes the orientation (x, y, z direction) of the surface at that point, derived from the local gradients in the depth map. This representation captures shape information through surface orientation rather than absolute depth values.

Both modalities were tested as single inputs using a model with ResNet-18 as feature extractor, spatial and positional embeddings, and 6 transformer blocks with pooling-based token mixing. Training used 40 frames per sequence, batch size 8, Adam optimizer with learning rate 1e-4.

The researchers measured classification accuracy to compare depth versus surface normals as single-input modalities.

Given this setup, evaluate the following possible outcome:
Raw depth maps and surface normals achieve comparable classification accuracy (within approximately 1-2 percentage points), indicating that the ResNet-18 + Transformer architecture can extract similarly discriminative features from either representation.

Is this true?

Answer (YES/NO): YES